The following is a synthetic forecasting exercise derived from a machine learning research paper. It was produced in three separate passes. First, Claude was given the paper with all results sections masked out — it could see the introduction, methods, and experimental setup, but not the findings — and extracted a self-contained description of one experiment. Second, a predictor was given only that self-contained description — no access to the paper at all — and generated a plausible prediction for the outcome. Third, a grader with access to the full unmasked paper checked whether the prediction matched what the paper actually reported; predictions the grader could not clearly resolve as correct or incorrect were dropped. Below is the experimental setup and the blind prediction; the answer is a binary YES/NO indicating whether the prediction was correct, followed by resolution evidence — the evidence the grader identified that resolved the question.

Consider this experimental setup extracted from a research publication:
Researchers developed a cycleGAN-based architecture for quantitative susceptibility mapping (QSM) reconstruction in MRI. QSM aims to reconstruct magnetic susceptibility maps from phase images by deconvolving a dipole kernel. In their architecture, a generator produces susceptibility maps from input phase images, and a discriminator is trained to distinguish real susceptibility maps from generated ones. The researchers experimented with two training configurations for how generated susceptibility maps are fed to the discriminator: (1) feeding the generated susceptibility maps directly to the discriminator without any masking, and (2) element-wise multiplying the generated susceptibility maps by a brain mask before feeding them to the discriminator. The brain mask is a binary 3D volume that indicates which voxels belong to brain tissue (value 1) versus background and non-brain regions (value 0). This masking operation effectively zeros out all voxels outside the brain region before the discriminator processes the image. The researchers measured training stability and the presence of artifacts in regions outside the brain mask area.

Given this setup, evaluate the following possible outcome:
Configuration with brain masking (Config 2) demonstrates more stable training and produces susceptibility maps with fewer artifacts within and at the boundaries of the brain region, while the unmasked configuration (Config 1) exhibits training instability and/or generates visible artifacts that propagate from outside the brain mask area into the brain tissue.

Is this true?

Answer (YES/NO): NO